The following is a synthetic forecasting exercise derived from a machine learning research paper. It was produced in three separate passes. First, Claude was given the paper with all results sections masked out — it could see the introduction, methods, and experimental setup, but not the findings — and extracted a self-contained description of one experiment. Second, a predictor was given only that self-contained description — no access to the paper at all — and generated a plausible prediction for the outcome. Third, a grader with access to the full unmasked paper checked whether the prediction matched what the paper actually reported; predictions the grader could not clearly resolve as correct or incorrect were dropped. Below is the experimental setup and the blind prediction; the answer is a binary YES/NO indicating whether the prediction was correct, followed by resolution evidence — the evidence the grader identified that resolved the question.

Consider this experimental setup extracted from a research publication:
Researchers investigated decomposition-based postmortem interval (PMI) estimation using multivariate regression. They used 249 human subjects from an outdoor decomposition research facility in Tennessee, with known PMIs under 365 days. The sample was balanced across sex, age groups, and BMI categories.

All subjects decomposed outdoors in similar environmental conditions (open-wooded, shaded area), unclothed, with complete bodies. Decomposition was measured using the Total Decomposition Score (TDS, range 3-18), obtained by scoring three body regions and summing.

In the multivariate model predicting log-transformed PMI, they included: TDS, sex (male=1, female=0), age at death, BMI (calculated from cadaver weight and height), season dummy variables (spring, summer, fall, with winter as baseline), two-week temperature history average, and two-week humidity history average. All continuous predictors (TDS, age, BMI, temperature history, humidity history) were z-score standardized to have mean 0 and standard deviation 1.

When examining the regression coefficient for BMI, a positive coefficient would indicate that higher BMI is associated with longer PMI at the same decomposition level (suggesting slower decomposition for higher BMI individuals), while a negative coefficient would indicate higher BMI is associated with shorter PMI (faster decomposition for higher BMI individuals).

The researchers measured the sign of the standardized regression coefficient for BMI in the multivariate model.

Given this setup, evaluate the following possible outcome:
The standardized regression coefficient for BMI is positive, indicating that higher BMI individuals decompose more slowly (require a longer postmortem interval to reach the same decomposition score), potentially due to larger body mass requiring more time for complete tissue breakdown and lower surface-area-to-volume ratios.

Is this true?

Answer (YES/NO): YES